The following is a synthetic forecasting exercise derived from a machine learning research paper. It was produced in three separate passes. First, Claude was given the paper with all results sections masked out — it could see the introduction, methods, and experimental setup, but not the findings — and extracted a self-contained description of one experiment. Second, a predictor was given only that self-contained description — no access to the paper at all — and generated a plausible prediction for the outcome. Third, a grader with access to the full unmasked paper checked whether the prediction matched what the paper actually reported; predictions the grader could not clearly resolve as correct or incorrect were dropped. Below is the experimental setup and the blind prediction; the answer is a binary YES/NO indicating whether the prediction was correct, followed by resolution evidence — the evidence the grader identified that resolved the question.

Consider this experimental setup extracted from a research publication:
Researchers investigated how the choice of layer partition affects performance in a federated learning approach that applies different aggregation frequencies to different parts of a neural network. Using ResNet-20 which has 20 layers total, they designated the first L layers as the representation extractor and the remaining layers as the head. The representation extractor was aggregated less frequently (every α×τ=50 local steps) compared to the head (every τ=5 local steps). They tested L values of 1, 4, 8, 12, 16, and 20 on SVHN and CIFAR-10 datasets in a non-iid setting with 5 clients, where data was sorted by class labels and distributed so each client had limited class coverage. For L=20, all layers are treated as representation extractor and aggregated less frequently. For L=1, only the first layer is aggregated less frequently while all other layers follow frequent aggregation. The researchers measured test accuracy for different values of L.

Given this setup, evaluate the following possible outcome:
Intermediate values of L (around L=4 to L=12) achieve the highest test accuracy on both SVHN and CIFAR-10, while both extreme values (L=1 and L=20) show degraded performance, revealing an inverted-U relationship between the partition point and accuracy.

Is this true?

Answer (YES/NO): NO